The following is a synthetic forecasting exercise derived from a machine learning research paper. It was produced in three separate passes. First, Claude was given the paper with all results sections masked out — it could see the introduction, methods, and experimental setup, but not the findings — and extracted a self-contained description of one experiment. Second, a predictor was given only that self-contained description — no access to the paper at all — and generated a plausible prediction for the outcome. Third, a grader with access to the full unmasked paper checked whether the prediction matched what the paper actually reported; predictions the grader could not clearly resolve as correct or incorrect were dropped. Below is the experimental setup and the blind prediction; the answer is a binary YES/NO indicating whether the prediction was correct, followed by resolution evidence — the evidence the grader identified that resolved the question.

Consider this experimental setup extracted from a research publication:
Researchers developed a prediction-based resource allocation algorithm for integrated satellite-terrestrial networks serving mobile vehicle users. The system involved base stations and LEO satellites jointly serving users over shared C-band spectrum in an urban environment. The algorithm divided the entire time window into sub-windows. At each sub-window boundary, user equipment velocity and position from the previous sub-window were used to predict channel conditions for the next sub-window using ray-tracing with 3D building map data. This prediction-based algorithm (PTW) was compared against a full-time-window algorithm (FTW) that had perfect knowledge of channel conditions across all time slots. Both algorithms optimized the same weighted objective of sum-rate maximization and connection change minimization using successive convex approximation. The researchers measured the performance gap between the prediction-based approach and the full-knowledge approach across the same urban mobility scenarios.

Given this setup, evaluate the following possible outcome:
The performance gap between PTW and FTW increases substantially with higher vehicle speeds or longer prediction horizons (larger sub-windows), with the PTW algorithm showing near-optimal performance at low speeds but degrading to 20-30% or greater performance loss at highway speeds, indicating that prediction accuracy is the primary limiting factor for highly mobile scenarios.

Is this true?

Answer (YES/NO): NO